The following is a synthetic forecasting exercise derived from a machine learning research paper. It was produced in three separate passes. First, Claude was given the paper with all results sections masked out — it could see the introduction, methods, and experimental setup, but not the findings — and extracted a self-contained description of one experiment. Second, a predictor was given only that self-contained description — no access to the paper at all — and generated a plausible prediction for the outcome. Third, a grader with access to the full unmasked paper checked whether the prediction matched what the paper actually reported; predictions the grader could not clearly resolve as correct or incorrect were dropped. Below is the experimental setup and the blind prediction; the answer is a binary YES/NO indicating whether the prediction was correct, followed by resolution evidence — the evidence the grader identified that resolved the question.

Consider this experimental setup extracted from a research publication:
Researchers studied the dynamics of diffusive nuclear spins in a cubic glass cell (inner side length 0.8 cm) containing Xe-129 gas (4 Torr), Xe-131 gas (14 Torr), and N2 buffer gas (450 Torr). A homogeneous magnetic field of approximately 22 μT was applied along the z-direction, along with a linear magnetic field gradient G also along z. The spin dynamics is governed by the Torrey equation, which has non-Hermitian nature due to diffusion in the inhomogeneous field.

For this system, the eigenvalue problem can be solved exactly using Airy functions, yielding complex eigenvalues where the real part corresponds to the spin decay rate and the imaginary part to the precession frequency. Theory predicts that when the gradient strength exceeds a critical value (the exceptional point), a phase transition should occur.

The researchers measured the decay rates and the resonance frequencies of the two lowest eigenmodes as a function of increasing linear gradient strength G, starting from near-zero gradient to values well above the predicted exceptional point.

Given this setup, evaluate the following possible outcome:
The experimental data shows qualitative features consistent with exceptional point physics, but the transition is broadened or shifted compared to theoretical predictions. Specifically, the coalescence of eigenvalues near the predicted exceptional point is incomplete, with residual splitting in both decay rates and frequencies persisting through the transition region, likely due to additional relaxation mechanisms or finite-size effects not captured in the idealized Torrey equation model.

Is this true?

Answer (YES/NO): NO